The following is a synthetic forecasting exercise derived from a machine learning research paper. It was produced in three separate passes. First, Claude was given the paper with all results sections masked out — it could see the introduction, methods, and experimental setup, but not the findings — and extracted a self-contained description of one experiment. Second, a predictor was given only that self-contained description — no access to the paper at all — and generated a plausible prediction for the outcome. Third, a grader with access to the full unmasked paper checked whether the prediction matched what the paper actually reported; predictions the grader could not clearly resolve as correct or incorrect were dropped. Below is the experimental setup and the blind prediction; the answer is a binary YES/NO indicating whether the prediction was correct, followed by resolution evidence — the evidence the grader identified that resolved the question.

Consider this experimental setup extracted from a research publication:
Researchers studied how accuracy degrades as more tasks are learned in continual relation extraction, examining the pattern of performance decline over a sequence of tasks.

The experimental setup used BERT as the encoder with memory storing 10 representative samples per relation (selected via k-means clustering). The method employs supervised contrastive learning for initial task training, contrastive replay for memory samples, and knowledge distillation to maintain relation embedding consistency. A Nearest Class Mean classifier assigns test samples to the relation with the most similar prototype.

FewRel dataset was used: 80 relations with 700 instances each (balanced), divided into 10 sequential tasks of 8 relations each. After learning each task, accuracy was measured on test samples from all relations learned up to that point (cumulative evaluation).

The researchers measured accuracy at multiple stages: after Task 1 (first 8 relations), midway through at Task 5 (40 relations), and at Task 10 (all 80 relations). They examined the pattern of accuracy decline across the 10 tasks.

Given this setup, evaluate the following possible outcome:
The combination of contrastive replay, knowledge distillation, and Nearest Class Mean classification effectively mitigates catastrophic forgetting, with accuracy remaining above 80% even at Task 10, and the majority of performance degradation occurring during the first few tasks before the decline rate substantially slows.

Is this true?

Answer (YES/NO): NO